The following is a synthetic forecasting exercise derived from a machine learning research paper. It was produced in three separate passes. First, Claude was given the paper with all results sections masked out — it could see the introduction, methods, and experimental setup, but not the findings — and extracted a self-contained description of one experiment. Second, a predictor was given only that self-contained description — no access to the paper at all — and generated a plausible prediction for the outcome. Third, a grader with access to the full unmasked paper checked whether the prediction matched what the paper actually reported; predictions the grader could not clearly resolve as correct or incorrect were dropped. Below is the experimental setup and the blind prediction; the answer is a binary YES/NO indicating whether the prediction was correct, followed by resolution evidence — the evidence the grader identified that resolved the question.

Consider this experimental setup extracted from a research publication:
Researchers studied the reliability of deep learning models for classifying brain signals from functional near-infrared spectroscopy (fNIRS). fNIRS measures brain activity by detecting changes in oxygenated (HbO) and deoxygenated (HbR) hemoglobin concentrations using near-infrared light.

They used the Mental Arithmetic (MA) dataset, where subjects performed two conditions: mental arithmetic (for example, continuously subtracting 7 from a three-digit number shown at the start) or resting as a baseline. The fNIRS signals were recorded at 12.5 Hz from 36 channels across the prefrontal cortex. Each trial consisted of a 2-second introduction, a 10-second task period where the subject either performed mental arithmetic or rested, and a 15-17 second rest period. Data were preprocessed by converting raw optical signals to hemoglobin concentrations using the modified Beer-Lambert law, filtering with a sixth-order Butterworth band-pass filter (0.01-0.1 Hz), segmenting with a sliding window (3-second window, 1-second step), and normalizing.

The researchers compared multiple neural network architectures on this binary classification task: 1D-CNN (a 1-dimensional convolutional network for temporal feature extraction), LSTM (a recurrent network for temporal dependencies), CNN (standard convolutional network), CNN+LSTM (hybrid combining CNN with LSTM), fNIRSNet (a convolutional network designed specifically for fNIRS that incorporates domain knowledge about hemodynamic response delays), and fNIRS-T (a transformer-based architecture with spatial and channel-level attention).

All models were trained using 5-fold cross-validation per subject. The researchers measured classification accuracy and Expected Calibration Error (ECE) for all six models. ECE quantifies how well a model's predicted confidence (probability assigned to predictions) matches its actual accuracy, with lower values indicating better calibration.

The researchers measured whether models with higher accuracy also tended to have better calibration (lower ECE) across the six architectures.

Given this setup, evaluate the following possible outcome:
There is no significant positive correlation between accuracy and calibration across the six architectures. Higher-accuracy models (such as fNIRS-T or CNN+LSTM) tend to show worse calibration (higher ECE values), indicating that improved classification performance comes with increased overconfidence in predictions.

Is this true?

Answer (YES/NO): NO